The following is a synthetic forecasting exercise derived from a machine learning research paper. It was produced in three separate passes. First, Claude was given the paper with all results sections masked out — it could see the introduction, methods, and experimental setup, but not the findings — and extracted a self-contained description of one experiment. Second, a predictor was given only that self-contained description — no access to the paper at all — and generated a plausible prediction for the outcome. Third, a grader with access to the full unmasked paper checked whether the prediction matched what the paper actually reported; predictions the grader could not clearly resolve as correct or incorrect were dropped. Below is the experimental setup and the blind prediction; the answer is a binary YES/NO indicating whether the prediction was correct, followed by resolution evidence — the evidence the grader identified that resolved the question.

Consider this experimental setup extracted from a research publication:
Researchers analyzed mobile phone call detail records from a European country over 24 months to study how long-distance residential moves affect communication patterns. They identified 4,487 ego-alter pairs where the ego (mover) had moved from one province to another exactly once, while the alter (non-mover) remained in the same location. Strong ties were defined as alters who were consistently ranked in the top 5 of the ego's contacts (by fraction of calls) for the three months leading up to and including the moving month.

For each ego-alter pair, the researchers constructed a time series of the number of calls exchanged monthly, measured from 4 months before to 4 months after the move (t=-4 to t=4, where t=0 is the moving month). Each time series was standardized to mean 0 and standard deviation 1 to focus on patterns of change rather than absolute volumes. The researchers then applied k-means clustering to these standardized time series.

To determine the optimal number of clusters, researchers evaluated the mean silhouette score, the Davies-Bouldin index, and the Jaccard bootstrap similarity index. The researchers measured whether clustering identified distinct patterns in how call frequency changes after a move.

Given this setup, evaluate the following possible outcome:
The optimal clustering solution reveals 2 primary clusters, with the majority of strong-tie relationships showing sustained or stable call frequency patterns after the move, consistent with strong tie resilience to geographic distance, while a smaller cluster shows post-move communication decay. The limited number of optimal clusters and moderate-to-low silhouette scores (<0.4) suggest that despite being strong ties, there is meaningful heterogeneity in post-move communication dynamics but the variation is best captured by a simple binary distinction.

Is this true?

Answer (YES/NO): NO